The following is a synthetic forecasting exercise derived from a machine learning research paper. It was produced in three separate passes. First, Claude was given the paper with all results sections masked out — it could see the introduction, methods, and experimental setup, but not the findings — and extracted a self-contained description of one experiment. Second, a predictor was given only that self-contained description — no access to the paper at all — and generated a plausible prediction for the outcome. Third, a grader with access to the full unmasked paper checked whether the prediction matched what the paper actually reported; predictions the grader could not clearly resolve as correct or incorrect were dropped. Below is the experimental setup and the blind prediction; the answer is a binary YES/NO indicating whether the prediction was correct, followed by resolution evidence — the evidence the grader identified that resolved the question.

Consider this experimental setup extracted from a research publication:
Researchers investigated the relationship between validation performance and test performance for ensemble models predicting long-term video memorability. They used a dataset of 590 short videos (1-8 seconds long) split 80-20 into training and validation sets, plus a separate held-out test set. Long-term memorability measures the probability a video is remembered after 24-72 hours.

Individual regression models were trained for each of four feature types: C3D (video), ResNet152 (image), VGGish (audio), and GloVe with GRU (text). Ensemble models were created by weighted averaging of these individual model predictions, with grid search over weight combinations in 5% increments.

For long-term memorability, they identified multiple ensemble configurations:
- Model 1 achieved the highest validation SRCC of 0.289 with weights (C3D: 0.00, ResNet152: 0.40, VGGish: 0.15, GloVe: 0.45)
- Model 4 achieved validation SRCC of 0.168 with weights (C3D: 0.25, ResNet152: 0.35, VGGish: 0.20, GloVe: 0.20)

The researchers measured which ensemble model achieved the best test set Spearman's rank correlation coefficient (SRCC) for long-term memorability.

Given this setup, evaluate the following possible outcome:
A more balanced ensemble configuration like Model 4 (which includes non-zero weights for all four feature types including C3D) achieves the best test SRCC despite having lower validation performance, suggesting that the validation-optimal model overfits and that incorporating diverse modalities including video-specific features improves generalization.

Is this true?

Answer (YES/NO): YES